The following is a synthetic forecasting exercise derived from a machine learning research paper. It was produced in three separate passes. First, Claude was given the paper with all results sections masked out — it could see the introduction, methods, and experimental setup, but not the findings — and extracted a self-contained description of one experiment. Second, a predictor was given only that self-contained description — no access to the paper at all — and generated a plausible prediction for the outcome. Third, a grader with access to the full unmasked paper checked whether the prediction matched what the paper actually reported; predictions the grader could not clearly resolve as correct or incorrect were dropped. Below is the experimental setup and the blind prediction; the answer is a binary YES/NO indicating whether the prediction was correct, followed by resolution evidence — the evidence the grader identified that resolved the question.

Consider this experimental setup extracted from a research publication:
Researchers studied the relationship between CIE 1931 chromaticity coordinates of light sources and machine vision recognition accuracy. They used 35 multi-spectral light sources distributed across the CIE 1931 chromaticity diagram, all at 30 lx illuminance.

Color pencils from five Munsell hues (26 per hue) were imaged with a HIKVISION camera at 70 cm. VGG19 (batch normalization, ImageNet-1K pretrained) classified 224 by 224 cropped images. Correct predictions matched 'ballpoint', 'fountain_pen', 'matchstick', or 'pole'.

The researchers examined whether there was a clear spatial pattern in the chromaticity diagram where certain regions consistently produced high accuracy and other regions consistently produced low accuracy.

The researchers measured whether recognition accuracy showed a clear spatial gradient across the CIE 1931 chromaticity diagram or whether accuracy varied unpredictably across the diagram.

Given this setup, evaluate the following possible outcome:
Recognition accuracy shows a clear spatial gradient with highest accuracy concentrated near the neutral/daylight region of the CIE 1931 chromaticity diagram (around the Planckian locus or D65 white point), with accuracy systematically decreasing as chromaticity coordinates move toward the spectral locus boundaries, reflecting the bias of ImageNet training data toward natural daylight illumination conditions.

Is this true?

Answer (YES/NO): NO